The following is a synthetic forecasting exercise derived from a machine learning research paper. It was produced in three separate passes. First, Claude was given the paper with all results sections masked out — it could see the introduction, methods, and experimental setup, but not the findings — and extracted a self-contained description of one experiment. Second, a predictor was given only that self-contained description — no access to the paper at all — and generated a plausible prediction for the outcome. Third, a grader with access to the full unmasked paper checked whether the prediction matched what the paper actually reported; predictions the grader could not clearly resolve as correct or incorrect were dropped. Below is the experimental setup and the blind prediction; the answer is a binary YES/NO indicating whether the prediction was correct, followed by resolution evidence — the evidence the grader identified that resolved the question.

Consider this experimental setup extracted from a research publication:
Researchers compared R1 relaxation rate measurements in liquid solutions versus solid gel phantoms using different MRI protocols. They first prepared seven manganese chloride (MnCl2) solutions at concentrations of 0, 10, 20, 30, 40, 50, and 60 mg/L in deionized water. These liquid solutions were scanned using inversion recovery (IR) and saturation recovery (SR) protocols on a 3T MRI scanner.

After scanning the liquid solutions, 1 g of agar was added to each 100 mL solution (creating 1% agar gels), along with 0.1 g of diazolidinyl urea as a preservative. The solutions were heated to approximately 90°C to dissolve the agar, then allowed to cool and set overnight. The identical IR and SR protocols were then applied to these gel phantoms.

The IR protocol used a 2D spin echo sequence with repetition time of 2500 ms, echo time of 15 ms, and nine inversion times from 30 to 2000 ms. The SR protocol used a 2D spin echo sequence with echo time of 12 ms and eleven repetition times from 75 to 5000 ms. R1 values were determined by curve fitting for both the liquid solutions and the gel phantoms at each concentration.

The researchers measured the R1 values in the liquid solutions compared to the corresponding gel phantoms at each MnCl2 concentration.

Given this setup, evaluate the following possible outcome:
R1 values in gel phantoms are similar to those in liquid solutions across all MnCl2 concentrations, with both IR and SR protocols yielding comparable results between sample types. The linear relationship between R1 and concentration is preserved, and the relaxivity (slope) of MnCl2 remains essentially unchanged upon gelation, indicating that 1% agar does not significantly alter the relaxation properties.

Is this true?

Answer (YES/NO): NO